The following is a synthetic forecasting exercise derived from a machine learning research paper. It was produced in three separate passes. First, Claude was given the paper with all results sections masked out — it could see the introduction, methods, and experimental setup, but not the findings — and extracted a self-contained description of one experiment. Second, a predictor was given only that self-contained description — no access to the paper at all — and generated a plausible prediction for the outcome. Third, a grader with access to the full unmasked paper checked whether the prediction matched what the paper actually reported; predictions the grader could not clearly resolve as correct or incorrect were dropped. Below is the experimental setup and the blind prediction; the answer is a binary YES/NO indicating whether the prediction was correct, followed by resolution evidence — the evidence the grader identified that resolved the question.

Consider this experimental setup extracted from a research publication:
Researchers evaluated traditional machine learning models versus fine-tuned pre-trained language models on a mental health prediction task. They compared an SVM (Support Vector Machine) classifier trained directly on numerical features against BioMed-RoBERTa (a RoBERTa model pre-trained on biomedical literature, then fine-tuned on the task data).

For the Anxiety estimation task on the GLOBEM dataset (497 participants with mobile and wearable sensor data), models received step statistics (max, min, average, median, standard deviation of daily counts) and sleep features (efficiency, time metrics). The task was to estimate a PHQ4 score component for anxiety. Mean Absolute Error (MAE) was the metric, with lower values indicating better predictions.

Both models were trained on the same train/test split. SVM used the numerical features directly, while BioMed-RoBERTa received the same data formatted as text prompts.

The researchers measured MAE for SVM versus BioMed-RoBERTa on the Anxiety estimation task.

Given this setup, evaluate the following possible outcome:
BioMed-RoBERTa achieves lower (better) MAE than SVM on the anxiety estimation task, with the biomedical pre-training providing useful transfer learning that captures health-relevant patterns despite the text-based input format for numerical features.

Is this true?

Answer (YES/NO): NO